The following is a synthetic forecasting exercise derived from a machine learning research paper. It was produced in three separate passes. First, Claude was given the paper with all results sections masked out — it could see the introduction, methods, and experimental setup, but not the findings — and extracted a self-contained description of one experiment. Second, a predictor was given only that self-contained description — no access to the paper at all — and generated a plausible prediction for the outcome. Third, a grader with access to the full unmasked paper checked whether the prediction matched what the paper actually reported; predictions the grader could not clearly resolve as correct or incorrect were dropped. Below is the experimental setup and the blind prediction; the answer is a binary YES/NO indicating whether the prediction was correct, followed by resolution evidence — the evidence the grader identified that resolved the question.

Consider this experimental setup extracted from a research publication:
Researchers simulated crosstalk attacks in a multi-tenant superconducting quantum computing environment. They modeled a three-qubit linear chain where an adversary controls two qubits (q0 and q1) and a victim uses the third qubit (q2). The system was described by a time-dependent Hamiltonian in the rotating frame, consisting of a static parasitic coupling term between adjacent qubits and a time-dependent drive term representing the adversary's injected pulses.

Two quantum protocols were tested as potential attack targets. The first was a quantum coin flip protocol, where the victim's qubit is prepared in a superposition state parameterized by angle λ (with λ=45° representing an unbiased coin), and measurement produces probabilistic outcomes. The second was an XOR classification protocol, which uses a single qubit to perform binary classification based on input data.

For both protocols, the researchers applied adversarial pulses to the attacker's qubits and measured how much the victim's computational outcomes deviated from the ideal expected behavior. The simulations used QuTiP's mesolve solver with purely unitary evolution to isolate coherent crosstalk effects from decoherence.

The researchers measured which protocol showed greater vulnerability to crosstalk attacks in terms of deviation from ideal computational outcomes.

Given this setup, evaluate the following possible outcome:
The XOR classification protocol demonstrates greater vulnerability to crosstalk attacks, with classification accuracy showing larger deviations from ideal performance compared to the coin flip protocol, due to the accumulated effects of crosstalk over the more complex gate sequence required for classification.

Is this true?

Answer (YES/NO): NO